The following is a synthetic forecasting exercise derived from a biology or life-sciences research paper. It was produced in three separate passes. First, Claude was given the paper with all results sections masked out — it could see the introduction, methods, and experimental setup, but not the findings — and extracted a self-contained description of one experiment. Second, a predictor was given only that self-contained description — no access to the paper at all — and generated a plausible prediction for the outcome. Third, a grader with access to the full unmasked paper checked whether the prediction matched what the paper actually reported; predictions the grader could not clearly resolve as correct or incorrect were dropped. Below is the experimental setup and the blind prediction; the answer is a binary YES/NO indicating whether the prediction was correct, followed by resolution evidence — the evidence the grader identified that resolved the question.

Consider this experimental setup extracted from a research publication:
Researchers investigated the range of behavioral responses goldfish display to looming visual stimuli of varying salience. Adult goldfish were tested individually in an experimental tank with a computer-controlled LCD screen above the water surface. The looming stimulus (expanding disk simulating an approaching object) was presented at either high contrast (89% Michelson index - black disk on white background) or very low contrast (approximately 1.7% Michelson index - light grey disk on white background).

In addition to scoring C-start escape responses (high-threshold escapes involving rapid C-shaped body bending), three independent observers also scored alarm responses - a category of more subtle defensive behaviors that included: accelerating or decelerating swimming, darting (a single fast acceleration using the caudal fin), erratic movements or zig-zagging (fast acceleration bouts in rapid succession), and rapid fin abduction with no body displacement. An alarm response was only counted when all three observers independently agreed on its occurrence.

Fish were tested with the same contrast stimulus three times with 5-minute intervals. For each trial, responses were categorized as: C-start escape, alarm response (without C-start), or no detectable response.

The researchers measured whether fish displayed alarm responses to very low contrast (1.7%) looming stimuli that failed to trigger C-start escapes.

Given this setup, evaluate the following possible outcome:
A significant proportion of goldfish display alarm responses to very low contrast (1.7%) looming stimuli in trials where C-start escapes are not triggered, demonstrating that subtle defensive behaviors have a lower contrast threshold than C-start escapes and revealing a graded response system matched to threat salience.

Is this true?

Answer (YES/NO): YES